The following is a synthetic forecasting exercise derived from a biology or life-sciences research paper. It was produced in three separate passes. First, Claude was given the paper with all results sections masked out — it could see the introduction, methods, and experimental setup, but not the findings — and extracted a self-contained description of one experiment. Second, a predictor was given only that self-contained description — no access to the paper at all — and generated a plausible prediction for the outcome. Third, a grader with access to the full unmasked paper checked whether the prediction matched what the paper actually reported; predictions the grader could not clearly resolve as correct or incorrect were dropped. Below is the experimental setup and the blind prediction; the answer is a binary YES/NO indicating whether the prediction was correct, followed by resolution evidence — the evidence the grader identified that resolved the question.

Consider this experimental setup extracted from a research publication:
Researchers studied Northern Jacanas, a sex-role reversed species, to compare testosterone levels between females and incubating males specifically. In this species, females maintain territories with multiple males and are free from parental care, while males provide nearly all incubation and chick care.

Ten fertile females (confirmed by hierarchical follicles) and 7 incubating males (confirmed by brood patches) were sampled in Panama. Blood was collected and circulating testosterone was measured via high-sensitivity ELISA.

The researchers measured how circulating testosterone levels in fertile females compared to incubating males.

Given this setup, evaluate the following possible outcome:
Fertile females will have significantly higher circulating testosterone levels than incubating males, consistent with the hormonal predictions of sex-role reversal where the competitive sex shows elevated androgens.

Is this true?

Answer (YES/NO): NO